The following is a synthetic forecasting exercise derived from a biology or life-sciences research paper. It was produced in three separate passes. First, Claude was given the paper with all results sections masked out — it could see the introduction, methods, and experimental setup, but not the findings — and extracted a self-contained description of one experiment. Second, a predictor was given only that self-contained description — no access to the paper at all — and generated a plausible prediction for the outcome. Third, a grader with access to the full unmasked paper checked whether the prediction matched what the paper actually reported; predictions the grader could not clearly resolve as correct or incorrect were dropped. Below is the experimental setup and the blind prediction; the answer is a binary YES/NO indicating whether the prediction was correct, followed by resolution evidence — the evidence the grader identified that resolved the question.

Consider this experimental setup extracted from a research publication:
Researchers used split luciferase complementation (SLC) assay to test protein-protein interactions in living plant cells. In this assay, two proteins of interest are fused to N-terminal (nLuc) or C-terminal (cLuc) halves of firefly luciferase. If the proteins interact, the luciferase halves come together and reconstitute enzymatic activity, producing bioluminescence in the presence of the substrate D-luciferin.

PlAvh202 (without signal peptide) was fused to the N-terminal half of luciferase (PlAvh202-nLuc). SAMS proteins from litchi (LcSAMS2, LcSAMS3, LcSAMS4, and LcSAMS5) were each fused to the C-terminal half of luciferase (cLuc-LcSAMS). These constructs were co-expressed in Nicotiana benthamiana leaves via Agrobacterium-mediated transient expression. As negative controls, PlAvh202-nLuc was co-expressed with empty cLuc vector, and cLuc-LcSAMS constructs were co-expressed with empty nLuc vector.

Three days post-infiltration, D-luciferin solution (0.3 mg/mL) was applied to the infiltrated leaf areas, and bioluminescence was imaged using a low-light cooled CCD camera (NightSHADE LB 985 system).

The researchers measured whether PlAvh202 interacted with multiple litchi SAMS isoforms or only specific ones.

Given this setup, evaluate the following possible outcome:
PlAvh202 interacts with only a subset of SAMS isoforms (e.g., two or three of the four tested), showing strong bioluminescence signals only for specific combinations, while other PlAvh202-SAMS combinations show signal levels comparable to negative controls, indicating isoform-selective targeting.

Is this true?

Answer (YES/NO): NO